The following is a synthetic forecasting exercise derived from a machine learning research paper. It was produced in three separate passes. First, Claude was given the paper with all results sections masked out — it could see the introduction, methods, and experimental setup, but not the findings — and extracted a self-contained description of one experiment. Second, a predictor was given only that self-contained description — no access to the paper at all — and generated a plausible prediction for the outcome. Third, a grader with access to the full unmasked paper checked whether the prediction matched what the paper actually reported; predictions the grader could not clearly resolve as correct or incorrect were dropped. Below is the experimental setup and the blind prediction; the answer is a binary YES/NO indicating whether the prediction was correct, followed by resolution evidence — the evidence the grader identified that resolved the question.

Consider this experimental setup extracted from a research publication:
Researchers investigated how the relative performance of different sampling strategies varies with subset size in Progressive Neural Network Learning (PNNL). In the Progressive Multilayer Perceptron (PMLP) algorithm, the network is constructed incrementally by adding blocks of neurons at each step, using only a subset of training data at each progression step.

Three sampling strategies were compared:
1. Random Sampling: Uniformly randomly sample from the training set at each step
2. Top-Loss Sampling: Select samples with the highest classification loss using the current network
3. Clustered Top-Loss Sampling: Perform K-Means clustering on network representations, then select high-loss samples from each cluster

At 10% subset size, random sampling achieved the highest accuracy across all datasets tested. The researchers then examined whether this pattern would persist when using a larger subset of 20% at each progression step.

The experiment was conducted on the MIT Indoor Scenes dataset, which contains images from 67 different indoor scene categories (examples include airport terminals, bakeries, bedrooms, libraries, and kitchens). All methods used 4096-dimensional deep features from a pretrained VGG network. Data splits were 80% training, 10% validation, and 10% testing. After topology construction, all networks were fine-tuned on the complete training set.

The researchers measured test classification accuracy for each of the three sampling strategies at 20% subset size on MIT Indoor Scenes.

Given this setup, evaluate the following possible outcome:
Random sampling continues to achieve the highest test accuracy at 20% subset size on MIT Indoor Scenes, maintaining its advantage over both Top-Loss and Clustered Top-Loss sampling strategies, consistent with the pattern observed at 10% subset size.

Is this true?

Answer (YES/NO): NO